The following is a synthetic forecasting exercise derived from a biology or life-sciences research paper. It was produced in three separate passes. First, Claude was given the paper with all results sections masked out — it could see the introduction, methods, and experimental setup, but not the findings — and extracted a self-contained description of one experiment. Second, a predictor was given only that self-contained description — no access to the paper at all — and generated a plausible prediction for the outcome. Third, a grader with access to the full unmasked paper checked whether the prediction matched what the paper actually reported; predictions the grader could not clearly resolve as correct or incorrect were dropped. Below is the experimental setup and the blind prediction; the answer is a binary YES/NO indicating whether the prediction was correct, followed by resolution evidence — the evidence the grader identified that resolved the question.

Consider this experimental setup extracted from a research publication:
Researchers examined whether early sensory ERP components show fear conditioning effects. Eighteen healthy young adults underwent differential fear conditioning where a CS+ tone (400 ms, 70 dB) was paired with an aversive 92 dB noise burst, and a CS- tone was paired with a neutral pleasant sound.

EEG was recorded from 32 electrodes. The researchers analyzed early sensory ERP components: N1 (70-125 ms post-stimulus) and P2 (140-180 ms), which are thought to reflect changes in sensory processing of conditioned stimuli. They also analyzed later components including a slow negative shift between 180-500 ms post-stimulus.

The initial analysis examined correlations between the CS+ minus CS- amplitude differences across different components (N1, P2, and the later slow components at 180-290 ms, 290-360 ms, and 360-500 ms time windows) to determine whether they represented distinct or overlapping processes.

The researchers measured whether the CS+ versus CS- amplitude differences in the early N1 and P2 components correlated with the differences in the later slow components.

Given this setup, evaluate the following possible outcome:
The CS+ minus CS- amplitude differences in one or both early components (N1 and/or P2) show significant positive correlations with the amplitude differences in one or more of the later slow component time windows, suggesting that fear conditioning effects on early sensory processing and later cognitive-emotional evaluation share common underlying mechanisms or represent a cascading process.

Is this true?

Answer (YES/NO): NO